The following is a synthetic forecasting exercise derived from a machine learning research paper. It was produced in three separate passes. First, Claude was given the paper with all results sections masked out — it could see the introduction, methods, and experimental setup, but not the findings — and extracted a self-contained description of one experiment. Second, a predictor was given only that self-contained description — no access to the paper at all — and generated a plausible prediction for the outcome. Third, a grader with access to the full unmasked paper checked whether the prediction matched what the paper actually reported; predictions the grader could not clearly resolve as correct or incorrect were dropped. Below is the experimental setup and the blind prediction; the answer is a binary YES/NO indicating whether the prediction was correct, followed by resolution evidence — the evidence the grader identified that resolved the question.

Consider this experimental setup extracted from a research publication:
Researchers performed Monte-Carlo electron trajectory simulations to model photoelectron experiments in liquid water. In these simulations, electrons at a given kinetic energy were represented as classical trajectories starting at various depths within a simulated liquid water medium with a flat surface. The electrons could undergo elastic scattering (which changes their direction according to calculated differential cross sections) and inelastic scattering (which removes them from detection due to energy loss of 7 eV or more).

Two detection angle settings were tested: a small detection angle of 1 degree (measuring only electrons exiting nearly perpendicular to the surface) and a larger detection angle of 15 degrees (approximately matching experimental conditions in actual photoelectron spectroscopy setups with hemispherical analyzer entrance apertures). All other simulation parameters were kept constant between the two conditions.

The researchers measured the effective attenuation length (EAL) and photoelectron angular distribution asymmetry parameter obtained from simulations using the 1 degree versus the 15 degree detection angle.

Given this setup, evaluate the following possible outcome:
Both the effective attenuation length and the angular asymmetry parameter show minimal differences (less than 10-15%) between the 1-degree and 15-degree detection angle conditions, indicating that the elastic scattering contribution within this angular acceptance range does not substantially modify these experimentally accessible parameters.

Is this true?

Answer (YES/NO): YES